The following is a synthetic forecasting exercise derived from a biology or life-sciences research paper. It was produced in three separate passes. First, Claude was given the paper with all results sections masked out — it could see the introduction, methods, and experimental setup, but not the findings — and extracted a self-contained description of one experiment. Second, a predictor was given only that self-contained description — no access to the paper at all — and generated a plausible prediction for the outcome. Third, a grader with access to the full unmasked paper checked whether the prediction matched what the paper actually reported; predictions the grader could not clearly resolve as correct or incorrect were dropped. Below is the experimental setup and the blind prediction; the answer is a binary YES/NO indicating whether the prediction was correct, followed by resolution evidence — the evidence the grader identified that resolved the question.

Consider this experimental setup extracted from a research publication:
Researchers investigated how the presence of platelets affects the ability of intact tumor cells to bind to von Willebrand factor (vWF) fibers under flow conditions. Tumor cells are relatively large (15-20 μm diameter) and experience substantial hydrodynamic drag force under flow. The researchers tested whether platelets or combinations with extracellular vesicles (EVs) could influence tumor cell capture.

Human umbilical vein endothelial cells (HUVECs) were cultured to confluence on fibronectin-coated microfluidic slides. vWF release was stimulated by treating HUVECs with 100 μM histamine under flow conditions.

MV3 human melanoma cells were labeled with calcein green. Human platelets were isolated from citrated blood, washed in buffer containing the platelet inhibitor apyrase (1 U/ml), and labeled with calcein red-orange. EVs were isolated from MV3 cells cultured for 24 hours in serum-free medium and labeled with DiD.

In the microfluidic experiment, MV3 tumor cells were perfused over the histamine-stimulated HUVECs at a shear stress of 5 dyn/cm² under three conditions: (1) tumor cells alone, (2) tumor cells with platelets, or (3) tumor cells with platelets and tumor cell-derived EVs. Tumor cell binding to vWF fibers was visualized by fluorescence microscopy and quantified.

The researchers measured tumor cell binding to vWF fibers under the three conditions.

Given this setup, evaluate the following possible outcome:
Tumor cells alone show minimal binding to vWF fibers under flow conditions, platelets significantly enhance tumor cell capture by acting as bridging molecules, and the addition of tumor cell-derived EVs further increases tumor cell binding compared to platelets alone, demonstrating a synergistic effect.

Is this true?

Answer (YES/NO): NO